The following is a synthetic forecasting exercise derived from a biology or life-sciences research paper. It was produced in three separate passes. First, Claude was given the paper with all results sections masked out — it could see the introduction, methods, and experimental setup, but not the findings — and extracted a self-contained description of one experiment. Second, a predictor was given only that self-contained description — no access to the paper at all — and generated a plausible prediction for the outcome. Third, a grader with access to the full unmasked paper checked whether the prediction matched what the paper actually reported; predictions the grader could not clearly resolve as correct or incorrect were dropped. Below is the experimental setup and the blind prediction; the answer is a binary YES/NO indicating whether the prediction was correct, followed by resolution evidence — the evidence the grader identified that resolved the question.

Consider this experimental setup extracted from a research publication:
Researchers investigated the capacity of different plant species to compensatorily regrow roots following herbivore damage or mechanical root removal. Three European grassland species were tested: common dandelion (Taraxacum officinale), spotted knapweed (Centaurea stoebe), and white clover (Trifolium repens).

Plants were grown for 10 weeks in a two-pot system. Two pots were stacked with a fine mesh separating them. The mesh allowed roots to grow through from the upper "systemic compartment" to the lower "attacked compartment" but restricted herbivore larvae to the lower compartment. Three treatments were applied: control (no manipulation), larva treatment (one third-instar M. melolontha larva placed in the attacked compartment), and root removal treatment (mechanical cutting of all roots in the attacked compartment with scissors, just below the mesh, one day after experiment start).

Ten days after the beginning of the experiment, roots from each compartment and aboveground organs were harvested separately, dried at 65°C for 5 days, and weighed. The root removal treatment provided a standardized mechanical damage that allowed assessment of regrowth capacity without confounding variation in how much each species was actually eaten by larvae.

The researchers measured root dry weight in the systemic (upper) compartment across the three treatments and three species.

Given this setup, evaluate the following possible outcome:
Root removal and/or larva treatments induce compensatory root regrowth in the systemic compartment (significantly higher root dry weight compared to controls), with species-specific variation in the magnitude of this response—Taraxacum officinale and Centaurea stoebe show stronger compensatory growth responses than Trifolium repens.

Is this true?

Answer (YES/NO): YES